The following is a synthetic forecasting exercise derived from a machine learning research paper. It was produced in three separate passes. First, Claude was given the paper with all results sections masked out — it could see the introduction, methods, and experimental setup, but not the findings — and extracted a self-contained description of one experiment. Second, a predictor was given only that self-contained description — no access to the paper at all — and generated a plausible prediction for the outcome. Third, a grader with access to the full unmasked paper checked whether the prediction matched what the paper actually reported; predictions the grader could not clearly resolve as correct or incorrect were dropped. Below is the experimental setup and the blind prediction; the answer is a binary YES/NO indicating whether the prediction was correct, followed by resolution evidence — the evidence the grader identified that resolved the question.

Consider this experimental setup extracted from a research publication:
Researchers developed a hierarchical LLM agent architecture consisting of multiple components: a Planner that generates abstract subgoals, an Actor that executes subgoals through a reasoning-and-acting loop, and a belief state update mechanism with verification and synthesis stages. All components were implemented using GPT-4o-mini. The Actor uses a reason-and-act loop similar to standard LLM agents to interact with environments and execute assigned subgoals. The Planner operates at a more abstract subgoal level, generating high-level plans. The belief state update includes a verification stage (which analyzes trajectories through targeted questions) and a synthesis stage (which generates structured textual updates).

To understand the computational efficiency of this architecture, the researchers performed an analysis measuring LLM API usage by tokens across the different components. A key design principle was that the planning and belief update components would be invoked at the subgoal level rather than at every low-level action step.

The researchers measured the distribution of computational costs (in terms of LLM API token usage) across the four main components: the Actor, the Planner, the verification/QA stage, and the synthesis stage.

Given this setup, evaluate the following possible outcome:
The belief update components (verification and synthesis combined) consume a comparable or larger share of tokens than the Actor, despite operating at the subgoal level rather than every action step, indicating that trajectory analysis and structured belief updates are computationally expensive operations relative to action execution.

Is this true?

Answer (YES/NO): NO